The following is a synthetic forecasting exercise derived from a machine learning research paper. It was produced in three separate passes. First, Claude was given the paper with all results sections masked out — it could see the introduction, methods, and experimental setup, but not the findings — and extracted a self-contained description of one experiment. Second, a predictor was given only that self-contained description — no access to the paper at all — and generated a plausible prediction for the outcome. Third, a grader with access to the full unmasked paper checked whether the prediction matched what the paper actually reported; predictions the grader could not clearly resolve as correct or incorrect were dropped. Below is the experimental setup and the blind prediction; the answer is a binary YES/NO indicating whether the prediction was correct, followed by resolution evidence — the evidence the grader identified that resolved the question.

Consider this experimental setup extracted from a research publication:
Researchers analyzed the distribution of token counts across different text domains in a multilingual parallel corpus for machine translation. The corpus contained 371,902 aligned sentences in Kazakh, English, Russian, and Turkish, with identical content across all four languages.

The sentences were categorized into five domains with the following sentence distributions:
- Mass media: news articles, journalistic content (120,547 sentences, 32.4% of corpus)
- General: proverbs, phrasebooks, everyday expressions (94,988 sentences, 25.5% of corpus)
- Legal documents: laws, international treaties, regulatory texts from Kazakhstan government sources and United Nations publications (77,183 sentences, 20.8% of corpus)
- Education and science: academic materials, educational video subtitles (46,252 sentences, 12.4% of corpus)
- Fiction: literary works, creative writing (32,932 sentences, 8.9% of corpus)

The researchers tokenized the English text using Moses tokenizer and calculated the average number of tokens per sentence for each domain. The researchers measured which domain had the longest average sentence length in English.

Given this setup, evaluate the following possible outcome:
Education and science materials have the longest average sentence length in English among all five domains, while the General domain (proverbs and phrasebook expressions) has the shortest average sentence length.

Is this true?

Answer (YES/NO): NO